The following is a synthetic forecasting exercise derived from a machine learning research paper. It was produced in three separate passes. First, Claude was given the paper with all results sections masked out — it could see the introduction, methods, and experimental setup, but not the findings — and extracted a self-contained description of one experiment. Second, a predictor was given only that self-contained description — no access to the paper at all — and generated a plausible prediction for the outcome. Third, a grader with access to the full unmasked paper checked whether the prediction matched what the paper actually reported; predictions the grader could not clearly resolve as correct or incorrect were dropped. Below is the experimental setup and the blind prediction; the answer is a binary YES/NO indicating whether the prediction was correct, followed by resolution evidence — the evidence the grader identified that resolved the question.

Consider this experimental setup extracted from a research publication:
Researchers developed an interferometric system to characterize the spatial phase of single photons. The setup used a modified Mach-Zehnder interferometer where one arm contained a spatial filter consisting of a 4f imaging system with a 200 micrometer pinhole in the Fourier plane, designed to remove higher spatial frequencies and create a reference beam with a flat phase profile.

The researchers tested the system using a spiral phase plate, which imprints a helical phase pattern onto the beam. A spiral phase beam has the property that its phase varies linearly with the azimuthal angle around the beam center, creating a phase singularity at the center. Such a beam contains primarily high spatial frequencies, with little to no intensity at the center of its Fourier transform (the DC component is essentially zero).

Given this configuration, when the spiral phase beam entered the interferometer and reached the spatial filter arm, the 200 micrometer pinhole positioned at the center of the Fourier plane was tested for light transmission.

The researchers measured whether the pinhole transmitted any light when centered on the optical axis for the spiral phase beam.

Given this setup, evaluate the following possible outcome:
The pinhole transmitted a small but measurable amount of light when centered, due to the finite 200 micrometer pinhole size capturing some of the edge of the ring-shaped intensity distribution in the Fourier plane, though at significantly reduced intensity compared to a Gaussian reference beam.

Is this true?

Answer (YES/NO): NO